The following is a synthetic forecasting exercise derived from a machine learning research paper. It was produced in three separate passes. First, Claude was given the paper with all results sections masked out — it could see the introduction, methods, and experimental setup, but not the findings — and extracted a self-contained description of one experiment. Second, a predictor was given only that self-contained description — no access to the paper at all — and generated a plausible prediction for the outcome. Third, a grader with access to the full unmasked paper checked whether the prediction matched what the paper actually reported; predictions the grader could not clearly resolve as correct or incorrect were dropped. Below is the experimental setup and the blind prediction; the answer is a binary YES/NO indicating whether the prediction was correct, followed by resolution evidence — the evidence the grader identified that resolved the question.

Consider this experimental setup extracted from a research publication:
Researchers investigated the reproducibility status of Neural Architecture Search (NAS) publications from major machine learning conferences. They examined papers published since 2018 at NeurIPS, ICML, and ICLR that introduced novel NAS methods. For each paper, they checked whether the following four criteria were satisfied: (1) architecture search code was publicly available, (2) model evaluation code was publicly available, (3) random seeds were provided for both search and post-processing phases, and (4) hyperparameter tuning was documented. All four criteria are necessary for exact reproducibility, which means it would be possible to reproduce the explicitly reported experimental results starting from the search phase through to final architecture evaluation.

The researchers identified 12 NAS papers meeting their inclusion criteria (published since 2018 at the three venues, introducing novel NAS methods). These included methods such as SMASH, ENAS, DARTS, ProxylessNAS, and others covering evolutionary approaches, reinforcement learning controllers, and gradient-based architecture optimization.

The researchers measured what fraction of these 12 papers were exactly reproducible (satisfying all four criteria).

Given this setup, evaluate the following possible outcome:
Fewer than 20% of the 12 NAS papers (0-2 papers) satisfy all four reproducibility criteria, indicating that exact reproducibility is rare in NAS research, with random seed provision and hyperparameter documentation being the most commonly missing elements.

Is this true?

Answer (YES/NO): YES